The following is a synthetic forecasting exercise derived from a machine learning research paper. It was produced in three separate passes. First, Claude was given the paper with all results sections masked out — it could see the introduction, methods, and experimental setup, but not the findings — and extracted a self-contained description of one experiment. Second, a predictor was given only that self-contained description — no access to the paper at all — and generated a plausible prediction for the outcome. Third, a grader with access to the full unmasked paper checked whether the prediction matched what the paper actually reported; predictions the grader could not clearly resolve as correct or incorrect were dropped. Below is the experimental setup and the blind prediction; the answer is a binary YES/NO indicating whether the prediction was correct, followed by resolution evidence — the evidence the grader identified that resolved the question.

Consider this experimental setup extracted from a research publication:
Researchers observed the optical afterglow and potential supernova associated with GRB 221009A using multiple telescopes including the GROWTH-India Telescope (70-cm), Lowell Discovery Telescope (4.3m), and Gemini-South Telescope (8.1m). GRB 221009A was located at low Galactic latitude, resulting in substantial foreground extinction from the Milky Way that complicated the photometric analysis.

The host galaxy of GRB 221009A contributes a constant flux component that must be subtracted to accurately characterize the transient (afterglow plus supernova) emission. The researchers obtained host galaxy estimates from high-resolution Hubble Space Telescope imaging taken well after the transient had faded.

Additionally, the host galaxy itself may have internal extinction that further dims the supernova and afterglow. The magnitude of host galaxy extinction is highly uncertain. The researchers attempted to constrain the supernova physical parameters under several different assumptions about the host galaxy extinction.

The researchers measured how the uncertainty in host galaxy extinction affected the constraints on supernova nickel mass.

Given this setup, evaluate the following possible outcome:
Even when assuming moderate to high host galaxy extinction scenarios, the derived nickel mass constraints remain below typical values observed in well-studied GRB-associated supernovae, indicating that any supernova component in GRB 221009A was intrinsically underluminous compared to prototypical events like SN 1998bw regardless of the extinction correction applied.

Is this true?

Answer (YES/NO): YES